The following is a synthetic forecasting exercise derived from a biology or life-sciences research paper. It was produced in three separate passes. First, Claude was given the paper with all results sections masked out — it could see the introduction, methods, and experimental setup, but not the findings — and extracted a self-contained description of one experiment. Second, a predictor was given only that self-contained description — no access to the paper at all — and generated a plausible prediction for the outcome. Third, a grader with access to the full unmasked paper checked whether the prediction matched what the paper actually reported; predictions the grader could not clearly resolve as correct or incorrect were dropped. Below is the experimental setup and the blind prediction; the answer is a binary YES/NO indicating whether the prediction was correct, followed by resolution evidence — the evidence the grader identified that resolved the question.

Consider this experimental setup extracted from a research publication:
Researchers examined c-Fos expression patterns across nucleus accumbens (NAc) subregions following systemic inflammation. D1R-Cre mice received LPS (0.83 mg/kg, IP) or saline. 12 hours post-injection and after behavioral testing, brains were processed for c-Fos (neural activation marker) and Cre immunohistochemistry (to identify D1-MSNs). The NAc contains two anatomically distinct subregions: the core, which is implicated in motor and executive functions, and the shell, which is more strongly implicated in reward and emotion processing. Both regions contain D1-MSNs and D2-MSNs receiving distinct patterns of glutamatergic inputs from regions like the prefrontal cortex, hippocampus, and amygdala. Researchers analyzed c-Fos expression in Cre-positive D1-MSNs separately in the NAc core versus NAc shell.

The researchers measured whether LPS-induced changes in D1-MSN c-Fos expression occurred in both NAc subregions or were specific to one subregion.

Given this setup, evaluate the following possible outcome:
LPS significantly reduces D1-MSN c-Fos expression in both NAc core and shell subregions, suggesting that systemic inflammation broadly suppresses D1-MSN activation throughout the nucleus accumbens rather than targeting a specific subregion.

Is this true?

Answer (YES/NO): YES